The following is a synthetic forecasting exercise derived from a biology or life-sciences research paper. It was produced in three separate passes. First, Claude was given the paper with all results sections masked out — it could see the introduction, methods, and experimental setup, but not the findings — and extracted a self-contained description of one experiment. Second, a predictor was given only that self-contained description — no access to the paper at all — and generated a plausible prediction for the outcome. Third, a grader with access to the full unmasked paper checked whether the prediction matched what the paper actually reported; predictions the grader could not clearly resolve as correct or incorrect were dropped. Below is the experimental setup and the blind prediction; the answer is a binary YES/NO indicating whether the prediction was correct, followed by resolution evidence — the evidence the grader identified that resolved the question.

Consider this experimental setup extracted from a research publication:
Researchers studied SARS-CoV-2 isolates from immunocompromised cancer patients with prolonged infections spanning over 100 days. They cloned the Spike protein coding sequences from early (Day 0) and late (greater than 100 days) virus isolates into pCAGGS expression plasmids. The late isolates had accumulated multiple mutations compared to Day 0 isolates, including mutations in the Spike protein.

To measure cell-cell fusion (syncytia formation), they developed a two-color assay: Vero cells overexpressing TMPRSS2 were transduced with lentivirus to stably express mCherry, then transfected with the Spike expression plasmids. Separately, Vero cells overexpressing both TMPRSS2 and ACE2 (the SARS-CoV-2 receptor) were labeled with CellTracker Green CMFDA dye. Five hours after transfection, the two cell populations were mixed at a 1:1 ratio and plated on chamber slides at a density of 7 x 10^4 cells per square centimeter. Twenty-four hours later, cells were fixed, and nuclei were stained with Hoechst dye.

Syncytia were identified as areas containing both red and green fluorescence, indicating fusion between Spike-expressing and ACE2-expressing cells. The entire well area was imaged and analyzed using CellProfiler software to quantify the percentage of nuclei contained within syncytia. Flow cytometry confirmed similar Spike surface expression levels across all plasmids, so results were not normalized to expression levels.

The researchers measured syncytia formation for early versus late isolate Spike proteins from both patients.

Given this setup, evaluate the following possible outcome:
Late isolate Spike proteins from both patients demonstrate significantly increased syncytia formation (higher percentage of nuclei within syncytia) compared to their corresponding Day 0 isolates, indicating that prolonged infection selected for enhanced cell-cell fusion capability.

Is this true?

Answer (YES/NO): NO